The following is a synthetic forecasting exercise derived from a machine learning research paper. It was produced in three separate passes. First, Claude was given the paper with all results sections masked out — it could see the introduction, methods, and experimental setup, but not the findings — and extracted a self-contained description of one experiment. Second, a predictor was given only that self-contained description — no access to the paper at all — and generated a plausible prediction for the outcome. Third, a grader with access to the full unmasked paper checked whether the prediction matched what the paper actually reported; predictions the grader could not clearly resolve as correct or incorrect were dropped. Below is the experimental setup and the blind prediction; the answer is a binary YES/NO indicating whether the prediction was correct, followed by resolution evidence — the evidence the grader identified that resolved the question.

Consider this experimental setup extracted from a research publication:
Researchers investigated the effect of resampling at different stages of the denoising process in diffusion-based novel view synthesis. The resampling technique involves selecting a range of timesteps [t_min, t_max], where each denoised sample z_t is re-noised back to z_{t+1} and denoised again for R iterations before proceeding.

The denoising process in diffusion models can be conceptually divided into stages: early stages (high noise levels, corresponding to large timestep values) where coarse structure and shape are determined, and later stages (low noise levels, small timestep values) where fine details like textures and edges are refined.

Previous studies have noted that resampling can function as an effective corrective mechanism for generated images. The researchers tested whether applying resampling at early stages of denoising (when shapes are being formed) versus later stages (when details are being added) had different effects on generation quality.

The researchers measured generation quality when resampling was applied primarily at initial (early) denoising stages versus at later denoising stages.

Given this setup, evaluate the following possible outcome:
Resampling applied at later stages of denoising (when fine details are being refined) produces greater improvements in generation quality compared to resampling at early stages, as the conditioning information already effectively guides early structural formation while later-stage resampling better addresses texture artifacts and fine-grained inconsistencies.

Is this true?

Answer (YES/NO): NO